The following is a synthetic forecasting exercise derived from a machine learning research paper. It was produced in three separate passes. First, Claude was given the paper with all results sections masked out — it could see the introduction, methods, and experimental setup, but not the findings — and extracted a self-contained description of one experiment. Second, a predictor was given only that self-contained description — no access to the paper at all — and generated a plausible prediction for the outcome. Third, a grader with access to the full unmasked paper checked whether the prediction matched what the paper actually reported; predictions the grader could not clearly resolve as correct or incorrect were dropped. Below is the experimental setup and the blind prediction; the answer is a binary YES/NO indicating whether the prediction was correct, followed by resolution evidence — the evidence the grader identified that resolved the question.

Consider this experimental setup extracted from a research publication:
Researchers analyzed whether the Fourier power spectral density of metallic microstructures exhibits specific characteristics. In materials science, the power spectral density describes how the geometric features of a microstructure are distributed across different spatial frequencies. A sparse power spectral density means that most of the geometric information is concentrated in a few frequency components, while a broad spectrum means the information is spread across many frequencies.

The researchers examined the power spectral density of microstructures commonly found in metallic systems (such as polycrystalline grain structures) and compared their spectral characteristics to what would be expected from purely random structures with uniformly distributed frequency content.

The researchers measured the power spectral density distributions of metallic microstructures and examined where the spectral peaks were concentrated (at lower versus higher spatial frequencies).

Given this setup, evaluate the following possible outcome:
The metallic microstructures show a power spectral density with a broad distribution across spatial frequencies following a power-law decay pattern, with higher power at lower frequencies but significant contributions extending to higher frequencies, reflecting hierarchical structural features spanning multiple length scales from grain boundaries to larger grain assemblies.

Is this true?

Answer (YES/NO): NO